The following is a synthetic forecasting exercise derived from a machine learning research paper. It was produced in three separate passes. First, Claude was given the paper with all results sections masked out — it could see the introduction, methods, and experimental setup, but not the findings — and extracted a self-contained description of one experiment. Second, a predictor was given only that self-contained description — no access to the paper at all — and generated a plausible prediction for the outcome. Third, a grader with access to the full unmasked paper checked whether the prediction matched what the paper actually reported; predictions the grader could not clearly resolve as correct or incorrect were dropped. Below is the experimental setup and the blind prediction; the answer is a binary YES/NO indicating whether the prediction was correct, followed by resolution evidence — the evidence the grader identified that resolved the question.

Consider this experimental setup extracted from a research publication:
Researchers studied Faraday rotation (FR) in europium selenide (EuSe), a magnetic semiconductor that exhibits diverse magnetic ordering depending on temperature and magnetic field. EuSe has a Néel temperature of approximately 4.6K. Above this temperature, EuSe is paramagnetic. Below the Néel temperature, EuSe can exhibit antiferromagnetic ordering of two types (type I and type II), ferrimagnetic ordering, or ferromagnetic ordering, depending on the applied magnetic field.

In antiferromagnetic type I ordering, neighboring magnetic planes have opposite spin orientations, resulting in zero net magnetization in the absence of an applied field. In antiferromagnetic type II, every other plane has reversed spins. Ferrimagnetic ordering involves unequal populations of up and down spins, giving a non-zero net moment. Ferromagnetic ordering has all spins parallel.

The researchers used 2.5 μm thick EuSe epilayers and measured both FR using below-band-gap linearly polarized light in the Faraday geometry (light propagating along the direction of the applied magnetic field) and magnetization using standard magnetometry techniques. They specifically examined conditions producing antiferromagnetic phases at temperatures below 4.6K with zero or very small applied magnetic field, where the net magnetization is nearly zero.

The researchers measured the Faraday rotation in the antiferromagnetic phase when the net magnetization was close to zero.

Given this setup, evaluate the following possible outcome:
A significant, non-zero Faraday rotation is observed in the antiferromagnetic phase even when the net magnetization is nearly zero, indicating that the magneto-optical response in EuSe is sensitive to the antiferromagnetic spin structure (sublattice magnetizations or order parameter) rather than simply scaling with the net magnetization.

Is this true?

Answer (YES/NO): NO